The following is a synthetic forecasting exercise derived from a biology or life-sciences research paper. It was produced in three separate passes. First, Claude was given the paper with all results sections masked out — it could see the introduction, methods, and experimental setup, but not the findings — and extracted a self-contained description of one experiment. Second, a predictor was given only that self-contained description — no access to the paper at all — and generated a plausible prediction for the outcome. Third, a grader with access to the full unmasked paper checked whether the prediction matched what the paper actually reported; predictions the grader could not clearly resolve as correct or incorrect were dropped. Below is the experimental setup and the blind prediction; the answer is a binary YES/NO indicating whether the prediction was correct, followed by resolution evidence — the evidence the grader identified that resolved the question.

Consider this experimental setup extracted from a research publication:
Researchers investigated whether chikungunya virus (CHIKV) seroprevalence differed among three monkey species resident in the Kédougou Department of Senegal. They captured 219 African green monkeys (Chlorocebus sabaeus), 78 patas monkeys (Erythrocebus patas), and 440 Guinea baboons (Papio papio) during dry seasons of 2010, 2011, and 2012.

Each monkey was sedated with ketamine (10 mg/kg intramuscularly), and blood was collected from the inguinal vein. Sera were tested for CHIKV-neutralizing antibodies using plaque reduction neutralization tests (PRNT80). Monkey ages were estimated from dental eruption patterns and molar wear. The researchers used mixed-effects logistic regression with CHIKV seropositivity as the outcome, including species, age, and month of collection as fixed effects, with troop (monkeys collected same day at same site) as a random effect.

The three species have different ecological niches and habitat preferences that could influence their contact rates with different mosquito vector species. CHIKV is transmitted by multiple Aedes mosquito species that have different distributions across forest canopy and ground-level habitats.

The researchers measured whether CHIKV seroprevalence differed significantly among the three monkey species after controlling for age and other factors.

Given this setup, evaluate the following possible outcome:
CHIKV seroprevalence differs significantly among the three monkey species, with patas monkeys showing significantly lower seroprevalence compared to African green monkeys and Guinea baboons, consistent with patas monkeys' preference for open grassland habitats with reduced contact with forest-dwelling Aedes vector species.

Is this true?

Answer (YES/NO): YES